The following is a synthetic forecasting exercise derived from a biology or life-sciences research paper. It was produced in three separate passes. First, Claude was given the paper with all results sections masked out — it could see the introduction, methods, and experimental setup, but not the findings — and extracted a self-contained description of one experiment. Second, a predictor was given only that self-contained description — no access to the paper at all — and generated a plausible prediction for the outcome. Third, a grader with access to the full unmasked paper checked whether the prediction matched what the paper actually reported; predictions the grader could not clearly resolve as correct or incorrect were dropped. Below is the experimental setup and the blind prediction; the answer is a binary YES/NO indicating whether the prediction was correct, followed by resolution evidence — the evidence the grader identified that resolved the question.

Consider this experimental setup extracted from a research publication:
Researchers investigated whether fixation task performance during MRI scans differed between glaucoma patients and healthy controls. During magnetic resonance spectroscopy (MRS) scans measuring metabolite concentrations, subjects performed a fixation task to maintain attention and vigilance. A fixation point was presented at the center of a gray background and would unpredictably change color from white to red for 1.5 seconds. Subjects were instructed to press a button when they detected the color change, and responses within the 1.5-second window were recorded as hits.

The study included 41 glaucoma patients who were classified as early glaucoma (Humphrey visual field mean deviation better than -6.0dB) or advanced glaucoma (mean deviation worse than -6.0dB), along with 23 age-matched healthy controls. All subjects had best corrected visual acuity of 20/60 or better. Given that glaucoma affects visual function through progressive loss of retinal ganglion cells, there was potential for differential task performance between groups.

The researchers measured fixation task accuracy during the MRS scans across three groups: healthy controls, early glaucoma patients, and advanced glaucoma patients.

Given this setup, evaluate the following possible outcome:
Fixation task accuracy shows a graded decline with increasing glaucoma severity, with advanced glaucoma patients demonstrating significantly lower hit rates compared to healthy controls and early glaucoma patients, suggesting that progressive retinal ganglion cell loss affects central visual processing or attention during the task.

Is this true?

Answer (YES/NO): NO